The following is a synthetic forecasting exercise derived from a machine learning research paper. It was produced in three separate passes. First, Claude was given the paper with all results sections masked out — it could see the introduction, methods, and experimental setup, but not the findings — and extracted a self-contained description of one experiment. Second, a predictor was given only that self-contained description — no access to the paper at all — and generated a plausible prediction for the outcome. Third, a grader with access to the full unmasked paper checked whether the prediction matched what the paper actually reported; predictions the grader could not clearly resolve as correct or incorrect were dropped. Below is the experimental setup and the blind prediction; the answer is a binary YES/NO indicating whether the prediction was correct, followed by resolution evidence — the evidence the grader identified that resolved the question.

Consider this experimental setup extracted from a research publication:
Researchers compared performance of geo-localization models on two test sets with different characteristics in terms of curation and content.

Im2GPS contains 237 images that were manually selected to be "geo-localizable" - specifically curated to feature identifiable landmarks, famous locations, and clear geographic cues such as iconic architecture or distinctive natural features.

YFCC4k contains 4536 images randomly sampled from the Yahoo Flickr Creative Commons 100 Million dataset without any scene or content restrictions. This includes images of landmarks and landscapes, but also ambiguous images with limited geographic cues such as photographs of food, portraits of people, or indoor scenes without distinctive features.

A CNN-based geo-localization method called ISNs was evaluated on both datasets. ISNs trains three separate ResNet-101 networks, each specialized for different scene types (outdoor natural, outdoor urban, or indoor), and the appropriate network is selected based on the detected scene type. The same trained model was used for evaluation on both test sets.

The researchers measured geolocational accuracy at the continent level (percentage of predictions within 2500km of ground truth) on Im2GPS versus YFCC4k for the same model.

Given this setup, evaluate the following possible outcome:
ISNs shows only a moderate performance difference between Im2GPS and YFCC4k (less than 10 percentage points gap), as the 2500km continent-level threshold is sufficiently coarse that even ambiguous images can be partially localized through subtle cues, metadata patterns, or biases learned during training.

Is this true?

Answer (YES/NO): NO